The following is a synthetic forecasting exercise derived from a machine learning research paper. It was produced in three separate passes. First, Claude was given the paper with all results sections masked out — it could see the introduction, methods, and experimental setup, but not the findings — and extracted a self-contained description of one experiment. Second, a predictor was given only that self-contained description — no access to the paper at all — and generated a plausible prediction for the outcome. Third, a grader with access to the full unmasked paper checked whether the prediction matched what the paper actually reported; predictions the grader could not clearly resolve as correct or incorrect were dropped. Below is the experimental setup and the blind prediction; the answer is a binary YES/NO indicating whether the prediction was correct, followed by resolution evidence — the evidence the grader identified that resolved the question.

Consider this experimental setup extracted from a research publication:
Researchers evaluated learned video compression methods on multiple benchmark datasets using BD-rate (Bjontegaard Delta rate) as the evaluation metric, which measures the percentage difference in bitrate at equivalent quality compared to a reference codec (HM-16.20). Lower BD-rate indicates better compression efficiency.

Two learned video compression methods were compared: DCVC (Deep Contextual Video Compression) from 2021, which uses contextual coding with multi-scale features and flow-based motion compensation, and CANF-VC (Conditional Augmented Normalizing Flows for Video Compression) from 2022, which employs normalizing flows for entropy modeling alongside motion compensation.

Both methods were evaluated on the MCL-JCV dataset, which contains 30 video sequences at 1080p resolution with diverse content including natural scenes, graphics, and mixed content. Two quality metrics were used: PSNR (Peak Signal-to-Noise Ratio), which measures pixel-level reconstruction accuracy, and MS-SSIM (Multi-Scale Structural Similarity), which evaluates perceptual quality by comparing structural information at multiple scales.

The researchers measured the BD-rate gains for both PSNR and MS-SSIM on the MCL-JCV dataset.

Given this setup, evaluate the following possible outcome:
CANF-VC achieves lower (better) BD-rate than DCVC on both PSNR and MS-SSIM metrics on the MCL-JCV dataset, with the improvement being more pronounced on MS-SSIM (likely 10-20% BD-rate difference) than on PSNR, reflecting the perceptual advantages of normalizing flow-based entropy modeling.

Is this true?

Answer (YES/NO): NO